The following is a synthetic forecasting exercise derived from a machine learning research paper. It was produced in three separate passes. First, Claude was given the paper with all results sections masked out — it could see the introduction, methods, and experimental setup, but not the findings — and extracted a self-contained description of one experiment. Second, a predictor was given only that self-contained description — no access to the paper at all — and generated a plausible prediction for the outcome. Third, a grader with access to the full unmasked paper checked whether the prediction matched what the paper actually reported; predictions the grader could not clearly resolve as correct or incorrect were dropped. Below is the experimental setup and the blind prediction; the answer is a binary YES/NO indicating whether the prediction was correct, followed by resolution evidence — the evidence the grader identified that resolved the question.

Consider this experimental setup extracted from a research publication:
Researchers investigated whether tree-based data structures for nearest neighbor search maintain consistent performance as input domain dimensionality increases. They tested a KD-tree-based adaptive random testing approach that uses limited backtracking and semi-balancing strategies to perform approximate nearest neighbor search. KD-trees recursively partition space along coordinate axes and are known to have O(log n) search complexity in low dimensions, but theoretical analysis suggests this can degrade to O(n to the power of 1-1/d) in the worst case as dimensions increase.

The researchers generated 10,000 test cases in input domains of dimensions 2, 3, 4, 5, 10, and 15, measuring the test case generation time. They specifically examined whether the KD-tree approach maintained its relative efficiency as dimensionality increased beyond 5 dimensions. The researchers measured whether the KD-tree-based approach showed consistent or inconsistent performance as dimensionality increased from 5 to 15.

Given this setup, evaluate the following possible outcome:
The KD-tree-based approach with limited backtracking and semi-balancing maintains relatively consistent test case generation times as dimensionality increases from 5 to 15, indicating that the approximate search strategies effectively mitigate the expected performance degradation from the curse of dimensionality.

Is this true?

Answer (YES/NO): NO